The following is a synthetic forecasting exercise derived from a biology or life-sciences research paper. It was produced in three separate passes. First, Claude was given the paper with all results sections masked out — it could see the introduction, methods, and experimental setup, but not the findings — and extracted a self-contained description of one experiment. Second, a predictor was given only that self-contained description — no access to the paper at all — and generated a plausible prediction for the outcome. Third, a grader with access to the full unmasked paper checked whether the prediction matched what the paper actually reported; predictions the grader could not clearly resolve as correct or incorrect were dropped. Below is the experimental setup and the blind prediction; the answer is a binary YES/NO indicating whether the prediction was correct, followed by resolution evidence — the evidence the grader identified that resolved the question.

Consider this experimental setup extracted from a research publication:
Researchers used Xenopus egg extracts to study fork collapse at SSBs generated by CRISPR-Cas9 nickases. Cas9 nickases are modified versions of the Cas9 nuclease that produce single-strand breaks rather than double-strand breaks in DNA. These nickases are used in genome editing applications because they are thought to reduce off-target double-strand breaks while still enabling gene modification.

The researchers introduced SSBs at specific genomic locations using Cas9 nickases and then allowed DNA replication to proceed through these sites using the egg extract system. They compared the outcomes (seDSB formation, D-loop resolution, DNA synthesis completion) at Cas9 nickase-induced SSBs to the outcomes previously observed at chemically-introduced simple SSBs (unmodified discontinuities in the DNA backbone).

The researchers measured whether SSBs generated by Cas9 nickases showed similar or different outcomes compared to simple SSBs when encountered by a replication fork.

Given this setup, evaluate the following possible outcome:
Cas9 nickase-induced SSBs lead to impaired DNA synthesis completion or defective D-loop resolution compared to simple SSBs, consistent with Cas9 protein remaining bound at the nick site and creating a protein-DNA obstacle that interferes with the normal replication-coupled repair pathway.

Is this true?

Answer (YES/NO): YES